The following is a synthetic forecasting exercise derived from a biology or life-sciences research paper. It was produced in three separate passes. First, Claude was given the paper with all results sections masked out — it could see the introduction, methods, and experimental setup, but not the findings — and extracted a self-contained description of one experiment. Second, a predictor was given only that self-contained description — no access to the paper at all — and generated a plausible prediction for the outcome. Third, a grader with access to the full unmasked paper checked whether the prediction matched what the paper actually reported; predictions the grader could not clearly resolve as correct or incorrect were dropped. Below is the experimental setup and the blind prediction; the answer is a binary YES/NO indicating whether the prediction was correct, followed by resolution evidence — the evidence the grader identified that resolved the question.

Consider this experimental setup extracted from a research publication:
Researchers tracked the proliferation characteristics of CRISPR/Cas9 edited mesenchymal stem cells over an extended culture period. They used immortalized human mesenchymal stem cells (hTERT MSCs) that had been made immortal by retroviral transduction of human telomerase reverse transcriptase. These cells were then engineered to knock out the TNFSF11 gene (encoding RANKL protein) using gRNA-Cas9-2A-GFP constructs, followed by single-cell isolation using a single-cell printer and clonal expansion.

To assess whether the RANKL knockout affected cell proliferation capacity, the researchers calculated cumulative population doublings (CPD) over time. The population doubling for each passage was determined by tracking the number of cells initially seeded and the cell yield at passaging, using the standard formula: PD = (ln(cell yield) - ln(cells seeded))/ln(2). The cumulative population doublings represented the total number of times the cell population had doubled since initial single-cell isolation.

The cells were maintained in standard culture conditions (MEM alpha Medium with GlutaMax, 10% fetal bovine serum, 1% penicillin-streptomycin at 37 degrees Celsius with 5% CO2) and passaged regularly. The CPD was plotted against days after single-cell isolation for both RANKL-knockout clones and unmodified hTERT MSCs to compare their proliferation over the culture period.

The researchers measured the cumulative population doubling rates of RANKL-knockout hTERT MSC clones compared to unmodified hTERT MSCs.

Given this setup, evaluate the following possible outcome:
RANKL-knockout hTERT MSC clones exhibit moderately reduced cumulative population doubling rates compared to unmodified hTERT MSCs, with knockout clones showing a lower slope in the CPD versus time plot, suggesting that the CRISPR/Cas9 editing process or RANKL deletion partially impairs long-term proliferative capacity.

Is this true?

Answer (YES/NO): NO